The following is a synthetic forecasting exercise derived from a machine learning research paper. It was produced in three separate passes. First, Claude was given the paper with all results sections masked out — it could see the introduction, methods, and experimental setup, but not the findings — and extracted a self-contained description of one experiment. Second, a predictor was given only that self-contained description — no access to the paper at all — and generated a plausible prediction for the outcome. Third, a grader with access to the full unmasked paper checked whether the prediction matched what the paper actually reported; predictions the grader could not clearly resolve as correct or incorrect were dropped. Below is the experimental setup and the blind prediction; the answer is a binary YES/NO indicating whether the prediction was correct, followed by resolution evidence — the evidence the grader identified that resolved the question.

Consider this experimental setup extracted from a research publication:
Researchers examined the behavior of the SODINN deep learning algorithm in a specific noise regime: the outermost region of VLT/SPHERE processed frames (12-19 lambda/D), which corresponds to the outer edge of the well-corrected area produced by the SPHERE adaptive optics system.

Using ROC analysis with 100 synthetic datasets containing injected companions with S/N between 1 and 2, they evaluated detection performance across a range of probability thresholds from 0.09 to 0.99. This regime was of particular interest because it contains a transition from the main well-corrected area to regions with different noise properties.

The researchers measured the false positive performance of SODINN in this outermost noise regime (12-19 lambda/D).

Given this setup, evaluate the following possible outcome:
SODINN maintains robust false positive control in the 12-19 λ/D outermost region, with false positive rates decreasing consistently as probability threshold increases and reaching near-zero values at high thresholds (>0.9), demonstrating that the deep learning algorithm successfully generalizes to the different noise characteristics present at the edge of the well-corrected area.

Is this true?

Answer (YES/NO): NO